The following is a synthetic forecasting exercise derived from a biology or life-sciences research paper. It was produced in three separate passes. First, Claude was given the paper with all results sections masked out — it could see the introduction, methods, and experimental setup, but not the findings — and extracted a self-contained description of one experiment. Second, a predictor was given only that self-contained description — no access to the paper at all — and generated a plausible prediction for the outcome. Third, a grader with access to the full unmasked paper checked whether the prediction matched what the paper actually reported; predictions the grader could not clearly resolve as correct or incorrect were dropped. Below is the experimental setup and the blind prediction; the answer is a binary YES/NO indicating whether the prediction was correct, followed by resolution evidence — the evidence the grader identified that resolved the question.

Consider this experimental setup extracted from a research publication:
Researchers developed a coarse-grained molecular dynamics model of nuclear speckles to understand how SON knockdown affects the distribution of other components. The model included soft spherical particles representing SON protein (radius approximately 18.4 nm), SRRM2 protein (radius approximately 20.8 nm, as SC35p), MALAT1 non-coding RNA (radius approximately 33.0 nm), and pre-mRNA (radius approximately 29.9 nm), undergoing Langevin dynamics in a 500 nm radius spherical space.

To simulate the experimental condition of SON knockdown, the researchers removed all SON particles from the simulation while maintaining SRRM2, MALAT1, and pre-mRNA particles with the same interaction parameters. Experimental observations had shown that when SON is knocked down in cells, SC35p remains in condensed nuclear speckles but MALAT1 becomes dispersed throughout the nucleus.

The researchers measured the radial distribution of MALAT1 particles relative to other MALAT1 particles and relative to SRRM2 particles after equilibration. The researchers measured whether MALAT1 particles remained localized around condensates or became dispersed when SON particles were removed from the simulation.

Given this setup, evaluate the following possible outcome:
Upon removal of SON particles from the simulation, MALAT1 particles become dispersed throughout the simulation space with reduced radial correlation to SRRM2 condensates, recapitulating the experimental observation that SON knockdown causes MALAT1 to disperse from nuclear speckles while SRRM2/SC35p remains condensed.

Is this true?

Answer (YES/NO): YES